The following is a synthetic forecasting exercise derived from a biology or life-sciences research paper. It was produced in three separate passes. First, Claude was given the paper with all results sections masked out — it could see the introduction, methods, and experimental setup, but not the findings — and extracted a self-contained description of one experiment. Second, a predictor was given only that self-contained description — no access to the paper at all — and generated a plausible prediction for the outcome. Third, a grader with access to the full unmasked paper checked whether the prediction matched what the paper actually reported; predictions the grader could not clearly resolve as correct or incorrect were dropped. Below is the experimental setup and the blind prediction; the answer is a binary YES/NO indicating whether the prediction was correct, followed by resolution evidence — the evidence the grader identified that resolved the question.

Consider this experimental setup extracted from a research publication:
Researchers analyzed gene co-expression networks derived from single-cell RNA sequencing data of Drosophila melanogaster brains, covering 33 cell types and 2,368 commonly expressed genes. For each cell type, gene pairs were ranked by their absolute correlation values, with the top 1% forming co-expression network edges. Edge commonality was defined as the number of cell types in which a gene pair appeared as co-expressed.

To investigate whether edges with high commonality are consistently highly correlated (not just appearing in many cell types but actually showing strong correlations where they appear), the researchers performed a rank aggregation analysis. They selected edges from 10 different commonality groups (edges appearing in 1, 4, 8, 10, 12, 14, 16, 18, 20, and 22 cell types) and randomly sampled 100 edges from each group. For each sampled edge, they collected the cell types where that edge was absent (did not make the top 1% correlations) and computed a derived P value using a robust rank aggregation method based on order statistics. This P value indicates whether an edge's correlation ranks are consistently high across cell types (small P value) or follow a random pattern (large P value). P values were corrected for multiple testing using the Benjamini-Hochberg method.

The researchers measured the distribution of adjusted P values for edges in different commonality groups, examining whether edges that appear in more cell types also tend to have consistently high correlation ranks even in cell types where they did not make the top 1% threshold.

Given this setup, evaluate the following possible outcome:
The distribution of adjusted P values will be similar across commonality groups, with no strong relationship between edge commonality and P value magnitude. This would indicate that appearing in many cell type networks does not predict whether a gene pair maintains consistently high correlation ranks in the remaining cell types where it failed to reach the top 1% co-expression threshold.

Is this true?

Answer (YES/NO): NO